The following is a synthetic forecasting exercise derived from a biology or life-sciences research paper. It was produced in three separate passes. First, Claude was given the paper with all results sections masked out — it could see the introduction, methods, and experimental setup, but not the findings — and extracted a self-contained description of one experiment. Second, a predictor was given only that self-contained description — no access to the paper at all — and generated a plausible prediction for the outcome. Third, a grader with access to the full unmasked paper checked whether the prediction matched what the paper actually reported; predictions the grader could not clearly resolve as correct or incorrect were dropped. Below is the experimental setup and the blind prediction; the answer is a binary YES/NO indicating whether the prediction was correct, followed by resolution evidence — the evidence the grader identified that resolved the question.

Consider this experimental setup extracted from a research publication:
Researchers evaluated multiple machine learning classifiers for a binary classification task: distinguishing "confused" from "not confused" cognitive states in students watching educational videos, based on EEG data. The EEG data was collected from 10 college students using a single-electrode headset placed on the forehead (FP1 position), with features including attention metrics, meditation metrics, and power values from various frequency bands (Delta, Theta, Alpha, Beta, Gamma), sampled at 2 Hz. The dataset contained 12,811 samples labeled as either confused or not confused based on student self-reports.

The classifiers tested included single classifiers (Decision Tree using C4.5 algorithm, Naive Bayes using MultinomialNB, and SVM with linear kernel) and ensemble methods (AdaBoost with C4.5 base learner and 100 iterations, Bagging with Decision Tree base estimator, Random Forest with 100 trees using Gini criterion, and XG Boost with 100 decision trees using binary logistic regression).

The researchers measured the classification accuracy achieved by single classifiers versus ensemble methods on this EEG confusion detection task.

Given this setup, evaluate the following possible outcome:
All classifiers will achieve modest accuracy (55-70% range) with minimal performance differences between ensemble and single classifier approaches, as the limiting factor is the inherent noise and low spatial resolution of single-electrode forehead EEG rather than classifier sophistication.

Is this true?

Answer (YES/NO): NO